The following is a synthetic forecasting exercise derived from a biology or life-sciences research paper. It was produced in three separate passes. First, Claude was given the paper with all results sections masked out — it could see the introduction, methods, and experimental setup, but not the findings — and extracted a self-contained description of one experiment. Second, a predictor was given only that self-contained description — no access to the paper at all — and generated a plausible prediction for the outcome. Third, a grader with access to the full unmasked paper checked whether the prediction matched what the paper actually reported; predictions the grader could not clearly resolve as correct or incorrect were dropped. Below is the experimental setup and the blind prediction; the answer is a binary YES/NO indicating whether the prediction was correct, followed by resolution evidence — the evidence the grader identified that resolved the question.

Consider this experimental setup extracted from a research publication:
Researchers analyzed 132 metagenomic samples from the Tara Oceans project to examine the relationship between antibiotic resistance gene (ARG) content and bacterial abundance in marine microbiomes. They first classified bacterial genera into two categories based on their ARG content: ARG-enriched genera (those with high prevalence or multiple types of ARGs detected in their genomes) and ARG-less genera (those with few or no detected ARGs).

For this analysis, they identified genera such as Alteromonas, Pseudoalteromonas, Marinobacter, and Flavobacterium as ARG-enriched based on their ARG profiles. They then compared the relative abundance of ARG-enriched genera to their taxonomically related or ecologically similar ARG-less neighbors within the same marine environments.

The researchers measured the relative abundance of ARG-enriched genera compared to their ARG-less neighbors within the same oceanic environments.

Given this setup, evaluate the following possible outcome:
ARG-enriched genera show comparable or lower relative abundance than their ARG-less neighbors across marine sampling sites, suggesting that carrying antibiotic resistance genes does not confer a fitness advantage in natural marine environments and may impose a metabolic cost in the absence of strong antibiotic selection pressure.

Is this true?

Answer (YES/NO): NO